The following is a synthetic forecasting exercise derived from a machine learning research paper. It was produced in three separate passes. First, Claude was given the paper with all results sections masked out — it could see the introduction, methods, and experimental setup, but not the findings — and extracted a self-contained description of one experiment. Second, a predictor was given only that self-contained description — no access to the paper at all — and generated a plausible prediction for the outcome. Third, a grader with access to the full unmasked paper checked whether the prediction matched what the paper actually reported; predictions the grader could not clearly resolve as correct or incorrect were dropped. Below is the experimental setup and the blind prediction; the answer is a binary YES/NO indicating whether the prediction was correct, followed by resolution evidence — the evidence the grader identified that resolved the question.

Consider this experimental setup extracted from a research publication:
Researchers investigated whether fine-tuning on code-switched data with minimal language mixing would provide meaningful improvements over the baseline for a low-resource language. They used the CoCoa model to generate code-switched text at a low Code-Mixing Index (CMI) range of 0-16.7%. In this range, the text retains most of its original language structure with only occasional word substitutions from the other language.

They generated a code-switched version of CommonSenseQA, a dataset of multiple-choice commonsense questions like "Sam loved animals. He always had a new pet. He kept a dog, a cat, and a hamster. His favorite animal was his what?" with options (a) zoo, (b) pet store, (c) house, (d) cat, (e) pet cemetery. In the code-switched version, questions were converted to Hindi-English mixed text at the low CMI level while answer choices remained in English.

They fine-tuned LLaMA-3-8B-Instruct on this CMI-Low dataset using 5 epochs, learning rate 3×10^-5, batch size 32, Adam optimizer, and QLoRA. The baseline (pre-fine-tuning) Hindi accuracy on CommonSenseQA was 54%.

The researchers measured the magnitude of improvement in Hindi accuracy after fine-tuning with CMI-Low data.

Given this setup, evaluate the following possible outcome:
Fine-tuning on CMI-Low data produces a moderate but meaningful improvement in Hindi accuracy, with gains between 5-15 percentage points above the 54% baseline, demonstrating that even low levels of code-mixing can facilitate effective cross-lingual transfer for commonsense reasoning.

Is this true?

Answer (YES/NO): NO